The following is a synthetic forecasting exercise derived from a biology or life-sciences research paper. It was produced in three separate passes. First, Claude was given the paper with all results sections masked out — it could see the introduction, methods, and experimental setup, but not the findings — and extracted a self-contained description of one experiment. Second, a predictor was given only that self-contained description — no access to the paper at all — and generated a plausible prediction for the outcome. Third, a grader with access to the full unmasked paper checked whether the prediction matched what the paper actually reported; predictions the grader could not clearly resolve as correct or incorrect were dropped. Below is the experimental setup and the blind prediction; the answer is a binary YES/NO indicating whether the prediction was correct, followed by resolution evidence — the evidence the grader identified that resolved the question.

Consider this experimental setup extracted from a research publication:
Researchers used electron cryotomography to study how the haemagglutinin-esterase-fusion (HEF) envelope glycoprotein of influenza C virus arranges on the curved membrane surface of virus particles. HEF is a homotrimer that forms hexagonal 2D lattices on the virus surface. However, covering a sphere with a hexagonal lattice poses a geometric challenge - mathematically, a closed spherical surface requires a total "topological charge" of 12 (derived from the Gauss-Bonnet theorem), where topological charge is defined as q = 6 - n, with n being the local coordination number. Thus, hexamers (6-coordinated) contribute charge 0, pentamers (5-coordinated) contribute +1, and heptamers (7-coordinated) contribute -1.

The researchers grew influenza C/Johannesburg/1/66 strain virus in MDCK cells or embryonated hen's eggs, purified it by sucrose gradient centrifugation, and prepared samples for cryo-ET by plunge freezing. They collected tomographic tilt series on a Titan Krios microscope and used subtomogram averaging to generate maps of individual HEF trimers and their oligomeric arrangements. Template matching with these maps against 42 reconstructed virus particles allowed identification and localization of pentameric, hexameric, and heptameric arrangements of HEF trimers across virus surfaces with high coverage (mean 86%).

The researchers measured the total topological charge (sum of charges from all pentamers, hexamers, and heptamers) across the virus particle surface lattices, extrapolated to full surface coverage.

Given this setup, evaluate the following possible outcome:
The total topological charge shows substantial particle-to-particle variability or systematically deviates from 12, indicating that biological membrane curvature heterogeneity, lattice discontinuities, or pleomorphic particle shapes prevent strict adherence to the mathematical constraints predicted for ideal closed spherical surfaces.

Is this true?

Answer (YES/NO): NO